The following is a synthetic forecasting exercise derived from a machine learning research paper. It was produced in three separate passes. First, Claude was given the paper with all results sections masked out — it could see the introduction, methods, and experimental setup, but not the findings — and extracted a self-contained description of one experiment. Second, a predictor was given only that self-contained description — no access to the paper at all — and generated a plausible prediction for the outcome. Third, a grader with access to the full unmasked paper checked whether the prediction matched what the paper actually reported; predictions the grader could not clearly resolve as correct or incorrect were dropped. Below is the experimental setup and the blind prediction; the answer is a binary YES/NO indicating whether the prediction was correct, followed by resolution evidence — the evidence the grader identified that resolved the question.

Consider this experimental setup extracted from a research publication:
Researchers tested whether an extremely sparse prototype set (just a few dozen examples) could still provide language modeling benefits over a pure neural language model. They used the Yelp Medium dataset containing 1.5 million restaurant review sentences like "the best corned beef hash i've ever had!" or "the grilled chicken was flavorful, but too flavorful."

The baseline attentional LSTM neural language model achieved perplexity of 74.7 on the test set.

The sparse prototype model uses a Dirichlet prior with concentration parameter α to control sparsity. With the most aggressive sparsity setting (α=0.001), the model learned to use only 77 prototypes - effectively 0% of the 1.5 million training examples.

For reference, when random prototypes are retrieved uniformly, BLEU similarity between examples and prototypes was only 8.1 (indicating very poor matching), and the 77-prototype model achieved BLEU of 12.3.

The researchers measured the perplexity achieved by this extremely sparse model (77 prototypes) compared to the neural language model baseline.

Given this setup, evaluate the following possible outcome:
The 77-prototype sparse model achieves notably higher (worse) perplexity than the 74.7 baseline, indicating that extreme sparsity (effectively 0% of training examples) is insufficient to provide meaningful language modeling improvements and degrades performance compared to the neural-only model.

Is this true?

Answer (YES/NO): NO